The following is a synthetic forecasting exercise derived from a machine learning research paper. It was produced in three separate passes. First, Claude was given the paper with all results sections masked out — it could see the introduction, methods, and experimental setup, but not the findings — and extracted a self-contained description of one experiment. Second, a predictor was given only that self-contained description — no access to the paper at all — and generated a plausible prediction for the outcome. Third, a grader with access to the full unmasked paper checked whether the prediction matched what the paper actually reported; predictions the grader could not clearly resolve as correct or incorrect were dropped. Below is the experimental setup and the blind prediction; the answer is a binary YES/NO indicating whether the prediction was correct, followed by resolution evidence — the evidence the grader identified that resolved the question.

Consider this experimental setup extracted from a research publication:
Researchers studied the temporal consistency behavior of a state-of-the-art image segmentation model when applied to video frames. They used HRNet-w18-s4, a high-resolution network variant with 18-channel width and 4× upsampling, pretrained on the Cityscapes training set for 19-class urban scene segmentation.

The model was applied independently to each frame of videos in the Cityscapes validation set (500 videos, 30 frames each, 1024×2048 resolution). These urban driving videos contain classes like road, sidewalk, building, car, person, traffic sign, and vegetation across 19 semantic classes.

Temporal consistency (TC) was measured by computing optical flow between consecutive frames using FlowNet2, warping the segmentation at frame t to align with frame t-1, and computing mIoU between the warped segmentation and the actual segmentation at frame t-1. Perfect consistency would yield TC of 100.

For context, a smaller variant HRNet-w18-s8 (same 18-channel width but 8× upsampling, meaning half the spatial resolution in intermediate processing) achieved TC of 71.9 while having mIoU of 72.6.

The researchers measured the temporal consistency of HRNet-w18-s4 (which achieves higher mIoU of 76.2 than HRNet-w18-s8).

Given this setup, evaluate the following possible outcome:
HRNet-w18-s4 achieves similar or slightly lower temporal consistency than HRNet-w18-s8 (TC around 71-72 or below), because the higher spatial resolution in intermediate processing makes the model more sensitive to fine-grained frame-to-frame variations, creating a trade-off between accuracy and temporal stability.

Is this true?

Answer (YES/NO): YES